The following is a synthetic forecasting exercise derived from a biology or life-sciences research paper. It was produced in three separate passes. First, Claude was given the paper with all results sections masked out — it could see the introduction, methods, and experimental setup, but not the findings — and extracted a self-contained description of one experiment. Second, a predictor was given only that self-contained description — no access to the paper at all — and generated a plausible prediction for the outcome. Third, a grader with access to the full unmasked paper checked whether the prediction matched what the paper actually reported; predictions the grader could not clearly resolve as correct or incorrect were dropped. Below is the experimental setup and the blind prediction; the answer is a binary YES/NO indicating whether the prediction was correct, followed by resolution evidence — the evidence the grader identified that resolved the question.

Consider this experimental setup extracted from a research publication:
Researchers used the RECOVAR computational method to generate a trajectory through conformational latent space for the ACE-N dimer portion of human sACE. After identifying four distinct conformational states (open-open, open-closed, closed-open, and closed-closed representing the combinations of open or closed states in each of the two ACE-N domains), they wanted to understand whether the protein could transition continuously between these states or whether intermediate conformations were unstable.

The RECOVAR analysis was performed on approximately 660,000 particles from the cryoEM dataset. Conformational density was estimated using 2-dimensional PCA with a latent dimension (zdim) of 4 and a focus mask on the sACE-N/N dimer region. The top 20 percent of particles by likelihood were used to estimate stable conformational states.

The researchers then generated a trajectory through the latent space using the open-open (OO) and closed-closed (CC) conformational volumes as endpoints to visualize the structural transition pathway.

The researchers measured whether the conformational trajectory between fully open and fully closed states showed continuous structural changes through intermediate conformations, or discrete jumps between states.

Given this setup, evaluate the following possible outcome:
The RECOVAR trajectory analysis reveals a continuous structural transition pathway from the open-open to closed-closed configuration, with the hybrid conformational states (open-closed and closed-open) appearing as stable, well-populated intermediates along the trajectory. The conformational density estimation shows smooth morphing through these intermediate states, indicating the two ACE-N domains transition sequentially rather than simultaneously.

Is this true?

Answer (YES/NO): NO